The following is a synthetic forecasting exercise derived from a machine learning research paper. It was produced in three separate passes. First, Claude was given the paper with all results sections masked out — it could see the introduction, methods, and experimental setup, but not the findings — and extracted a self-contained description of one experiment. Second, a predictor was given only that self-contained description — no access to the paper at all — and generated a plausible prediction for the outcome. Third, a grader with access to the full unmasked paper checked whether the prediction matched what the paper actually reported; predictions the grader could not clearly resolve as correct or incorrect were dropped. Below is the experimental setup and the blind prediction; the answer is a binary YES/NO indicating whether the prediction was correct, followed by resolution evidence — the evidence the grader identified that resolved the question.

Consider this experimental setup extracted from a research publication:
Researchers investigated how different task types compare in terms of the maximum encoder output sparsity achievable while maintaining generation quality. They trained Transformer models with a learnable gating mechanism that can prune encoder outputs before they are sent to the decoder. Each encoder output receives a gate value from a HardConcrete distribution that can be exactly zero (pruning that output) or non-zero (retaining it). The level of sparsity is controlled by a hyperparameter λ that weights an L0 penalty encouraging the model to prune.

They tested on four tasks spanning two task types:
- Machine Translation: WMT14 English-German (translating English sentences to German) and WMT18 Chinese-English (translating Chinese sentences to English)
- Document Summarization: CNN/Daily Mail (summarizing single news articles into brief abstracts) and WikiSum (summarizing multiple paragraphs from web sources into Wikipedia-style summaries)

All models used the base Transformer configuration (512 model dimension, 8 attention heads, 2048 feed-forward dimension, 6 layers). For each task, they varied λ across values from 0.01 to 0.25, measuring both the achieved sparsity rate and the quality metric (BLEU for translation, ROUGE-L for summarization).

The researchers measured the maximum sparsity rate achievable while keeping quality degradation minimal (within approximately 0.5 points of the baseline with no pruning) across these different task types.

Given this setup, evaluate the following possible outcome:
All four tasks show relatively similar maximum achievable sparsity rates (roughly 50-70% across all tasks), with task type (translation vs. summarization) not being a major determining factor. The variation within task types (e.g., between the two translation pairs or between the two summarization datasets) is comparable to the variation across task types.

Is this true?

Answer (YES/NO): NO